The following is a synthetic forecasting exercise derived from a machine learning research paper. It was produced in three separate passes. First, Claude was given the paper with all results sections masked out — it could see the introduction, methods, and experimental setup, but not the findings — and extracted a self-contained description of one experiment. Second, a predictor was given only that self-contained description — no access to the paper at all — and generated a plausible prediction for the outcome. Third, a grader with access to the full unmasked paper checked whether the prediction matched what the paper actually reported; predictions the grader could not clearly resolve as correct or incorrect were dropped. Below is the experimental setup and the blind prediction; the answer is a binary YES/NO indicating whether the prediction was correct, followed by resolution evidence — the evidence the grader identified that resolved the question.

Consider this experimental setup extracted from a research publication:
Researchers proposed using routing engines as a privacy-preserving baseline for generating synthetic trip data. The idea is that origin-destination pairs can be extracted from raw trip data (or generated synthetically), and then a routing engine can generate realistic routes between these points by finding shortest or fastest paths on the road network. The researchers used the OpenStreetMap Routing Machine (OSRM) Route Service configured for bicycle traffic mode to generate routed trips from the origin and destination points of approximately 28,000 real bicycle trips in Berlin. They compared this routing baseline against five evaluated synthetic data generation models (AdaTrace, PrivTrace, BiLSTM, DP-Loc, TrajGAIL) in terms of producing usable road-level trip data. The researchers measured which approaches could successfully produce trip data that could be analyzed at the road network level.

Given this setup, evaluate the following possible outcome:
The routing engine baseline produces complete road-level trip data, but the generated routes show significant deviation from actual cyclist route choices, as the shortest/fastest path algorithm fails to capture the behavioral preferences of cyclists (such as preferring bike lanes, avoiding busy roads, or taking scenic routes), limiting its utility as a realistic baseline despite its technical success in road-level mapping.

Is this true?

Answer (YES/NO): NO